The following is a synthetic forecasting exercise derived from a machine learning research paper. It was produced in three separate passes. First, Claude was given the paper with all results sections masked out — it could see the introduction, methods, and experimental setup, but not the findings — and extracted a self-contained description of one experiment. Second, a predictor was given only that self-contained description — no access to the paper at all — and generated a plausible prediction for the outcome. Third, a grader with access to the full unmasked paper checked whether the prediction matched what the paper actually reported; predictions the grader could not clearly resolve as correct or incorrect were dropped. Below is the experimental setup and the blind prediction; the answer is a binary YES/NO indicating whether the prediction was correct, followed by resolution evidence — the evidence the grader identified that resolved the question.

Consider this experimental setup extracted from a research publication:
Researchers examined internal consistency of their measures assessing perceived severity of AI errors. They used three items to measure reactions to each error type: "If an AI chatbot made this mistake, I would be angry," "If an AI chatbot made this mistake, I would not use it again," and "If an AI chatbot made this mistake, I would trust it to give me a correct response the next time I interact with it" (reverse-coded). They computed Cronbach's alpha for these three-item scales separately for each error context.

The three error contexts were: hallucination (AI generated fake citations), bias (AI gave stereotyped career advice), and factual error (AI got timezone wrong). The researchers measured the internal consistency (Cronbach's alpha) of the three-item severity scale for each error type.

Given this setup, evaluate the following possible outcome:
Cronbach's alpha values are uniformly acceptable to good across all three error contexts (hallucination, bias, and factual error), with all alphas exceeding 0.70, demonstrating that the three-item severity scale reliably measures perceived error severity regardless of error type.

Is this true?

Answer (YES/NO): NO